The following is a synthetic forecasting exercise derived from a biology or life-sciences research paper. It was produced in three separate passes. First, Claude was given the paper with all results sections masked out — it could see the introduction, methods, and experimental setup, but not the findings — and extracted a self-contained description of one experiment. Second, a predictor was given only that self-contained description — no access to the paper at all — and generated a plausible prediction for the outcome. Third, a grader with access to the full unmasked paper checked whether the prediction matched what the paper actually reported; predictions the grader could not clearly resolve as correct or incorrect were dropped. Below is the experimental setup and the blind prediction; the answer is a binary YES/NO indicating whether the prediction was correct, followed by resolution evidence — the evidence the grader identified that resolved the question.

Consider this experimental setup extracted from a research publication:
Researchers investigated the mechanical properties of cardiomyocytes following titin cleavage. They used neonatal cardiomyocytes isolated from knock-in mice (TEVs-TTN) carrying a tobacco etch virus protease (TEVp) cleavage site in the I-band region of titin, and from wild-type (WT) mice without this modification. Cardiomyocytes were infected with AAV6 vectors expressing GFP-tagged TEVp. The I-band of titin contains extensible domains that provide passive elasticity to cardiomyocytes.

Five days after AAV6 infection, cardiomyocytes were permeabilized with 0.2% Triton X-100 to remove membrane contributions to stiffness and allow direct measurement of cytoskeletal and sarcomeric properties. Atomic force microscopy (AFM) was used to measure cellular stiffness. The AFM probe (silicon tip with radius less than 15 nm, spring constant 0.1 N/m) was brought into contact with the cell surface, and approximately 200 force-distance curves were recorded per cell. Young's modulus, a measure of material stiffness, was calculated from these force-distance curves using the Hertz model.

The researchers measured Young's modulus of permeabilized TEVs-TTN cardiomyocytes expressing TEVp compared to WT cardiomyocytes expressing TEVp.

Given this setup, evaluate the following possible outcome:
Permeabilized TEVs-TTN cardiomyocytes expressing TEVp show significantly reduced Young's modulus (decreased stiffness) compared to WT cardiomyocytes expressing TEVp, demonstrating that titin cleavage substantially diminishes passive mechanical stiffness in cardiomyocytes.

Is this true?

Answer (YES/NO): YES